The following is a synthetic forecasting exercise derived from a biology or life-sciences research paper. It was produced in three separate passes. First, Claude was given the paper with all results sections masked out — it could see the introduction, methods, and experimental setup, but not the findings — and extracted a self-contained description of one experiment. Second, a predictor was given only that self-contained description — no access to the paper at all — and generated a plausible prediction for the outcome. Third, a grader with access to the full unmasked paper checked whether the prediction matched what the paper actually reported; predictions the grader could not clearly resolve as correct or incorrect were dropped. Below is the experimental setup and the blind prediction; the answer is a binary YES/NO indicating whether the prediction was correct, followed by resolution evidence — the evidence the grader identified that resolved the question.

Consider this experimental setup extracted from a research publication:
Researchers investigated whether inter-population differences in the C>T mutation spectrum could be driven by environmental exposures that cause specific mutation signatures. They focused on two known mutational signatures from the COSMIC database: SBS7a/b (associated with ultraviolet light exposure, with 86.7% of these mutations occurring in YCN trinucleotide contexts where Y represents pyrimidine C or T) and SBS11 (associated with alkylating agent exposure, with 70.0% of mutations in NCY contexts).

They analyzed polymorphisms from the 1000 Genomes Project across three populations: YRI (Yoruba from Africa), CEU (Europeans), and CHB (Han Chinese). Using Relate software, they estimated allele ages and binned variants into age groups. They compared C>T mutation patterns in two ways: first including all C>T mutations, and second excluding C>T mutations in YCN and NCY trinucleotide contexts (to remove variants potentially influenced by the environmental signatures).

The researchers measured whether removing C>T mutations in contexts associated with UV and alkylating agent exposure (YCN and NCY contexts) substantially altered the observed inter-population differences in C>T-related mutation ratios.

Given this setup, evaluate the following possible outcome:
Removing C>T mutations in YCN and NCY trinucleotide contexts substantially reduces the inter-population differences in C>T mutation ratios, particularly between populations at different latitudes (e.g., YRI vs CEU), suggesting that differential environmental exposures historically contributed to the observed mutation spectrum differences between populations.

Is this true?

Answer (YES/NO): NO